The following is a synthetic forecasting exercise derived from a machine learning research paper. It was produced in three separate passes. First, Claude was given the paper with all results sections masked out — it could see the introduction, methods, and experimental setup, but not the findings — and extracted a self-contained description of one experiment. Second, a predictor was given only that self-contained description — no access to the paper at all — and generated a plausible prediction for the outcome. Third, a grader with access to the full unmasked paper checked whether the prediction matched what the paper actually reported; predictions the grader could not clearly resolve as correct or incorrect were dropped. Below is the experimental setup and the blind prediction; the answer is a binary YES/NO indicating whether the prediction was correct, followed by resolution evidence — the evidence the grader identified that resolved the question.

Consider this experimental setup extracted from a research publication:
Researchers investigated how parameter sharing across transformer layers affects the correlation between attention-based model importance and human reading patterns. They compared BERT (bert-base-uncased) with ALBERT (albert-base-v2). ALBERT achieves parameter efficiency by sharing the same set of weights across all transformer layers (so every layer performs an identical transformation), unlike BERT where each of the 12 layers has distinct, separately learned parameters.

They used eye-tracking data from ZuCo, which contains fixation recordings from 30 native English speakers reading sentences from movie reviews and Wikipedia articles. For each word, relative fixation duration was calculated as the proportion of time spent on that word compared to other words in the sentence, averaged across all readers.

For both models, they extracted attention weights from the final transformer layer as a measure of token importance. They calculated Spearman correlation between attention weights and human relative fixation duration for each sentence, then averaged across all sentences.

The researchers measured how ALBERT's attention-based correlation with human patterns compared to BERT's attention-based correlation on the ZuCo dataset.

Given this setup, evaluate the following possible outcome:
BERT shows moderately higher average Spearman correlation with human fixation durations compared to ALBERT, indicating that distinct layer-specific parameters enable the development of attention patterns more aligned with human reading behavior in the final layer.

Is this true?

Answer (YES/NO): NO